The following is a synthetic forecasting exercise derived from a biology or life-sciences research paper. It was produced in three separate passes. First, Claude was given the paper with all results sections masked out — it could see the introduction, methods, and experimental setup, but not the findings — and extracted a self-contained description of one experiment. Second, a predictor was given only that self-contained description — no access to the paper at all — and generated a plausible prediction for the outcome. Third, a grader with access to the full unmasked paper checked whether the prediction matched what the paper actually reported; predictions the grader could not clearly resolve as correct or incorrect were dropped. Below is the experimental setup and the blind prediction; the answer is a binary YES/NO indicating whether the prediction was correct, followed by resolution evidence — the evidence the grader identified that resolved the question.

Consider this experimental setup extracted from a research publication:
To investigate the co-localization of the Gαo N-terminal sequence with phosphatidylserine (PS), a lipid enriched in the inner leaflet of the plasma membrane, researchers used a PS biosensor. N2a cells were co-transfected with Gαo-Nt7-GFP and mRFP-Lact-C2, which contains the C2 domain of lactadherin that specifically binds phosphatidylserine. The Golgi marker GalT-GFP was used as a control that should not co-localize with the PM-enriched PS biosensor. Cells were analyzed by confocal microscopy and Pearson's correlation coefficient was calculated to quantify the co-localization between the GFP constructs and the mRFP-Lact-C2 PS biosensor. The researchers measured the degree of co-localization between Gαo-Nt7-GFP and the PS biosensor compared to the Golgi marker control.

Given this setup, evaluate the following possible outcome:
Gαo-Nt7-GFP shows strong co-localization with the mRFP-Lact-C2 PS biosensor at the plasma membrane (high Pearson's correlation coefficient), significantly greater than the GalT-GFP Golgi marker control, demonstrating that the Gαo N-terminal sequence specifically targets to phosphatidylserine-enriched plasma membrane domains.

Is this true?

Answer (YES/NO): NO